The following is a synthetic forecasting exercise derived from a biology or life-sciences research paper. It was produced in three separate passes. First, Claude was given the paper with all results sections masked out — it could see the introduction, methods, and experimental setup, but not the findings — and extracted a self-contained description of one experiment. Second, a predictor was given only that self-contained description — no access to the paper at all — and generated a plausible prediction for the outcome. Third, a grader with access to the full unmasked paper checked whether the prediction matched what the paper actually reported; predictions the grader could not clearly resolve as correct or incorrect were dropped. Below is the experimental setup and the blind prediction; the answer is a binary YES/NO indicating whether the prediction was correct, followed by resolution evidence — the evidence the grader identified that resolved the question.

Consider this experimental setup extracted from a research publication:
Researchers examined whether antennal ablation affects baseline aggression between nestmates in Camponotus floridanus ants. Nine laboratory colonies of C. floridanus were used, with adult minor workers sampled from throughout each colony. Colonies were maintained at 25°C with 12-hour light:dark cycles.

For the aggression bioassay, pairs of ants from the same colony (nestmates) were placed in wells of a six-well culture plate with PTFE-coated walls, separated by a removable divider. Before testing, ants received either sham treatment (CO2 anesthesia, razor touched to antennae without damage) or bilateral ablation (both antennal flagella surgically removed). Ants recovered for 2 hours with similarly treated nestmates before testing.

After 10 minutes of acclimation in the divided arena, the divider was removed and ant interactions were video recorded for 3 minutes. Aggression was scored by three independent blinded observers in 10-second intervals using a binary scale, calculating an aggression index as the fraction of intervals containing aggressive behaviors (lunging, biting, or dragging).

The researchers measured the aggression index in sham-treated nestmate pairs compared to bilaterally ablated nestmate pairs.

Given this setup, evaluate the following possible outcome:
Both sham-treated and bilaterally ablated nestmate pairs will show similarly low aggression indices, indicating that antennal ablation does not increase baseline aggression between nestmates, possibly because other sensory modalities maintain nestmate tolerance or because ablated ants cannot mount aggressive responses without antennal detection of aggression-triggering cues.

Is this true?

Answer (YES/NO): YES